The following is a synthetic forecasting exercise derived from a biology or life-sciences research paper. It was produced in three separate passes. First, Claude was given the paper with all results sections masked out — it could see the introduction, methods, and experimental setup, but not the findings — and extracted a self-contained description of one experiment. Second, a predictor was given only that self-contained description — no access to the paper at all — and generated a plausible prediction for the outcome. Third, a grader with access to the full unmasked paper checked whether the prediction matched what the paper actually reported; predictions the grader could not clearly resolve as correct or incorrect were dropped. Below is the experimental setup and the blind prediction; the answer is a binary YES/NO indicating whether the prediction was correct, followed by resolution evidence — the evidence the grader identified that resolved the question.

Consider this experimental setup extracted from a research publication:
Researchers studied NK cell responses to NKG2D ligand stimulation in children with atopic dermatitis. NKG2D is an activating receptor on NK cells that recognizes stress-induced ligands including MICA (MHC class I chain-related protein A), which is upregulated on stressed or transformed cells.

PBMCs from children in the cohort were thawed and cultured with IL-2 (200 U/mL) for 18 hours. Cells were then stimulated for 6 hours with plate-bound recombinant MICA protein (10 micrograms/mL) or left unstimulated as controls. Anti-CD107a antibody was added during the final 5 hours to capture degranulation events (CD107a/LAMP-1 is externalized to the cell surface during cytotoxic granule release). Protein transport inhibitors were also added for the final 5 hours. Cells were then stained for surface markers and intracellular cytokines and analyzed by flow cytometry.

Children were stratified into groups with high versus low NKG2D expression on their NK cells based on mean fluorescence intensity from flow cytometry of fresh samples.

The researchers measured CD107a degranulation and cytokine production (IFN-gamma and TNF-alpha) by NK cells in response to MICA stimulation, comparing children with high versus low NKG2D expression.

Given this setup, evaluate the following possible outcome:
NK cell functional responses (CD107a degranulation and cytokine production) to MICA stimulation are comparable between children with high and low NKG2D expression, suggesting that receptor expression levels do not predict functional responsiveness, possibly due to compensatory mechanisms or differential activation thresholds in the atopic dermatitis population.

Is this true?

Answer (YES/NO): NO